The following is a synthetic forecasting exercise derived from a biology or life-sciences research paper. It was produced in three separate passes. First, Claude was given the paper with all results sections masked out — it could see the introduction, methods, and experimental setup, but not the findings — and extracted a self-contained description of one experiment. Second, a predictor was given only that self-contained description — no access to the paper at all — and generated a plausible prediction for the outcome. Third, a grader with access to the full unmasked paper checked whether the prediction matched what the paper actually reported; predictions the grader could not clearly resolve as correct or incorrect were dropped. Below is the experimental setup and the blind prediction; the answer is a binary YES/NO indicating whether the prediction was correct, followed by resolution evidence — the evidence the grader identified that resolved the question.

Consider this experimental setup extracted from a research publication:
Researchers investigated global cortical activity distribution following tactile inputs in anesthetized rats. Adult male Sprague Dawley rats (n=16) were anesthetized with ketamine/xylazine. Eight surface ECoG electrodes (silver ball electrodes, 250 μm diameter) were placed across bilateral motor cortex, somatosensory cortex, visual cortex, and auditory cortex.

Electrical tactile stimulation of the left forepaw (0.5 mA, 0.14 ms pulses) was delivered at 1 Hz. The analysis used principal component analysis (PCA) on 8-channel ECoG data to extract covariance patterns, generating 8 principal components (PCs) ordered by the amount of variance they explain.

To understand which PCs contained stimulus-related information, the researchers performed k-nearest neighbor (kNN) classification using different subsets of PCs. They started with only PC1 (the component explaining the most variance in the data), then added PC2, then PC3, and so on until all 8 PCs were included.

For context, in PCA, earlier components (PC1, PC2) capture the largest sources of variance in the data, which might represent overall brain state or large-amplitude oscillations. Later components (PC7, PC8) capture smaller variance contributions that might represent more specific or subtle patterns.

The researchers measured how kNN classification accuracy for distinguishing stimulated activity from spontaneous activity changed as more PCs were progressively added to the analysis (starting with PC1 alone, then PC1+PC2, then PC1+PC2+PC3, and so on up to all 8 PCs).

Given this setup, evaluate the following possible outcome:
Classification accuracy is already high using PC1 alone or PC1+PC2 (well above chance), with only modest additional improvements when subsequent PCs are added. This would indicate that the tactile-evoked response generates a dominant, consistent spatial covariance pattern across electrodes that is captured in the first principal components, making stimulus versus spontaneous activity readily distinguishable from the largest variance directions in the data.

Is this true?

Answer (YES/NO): NO